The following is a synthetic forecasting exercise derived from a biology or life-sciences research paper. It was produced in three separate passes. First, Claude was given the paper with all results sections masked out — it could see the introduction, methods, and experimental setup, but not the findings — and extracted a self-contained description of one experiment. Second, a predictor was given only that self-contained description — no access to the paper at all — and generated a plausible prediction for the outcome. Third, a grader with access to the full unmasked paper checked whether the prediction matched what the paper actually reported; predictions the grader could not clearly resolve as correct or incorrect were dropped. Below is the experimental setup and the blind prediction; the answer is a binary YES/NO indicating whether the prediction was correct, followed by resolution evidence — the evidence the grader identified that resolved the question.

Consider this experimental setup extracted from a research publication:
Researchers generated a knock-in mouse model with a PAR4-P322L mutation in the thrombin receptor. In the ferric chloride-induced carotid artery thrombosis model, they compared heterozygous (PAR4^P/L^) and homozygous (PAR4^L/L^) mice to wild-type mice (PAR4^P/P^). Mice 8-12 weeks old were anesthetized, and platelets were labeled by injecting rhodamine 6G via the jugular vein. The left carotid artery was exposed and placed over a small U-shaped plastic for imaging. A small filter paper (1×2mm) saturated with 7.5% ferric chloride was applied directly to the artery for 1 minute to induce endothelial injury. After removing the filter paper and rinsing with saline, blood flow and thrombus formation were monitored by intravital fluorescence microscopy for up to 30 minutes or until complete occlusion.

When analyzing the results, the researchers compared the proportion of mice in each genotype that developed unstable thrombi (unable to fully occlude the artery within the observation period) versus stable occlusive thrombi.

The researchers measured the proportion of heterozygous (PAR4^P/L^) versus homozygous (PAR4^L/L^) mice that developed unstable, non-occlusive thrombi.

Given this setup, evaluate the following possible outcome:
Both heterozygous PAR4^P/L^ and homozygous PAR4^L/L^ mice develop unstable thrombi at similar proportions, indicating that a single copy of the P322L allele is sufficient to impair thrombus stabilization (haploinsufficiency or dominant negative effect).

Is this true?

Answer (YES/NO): NO